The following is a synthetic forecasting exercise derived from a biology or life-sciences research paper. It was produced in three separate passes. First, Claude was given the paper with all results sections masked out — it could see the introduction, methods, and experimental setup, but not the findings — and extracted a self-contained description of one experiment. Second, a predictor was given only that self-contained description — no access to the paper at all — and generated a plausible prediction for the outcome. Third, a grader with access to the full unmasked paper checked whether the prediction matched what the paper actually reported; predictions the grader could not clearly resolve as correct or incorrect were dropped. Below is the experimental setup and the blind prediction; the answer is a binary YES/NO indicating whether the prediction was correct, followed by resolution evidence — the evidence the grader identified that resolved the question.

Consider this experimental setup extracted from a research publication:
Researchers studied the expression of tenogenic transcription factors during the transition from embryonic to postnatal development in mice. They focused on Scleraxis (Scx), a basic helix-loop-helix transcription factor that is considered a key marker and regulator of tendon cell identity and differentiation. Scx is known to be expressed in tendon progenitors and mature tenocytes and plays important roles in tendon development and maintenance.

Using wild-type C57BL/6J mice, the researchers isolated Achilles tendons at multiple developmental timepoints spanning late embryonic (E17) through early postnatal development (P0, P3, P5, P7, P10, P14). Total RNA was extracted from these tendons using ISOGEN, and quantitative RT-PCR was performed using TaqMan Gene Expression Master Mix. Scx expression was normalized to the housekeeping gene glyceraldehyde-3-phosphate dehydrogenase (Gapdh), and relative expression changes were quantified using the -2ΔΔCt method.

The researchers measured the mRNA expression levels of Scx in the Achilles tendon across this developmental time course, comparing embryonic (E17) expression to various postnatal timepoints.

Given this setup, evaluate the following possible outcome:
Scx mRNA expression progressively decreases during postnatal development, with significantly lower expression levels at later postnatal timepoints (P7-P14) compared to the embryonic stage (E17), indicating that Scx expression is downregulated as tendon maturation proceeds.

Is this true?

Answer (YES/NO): NO